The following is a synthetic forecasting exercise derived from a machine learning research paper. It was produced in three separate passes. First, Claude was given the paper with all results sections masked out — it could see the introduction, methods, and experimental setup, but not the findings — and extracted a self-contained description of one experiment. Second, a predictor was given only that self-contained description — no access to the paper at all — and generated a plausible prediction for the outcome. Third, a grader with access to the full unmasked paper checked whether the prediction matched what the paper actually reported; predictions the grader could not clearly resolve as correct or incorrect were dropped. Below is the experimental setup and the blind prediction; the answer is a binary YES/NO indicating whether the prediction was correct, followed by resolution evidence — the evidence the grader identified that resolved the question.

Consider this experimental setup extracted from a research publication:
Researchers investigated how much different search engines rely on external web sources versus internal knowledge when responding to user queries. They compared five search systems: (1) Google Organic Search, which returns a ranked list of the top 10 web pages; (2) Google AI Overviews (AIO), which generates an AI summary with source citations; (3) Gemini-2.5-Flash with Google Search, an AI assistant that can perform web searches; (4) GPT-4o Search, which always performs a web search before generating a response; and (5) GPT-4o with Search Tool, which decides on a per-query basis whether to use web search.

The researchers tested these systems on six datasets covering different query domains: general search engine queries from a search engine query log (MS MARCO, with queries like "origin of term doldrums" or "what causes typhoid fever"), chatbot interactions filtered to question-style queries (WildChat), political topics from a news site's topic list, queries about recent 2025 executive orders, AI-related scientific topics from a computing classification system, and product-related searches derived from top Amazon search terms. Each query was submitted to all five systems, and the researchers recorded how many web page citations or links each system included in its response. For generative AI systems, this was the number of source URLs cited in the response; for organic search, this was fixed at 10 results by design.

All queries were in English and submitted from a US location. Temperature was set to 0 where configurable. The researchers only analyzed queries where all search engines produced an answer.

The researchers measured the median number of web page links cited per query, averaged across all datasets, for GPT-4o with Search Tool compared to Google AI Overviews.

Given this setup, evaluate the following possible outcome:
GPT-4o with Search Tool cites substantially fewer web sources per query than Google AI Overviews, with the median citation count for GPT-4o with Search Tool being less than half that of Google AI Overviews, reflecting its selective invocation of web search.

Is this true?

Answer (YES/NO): YES